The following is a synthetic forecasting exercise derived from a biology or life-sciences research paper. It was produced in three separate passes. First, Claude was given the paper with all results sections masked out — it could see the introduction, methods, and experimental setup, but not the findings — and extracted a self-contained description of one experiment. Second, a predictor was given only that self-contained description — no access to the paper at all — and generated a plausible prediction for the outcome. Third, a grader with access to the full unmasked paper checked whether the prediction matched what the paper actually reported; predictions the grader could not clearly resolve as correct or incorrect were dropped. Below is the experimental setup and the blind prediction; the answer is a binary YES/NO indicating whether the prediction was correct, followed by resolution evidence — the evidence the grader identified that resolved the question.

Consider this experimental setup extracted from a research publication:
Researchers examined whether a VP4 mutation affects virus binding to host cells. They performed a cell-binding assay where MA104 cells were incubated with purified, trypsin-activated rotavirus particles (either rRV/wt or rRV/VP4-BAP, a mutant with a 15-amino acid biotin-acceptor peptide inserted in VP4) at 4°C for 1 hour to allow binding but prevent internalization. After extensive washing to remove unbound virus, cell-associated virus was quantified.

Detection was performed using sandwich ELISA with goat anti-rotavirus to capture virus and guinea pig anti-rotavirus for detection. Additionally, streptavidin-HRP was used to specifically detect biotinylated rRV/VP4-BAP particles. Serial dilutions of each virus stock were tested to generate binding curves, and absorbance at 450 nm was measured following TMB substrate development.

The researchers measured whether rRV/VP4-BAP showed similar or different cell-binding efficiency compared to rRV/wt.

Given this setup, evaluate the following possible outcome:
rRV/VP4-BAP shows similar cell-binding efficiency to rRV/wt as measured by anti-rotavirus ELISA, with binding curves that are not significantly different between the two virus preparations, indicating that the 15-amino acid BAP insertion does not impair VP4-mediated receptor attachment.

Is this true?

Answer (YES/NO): YES